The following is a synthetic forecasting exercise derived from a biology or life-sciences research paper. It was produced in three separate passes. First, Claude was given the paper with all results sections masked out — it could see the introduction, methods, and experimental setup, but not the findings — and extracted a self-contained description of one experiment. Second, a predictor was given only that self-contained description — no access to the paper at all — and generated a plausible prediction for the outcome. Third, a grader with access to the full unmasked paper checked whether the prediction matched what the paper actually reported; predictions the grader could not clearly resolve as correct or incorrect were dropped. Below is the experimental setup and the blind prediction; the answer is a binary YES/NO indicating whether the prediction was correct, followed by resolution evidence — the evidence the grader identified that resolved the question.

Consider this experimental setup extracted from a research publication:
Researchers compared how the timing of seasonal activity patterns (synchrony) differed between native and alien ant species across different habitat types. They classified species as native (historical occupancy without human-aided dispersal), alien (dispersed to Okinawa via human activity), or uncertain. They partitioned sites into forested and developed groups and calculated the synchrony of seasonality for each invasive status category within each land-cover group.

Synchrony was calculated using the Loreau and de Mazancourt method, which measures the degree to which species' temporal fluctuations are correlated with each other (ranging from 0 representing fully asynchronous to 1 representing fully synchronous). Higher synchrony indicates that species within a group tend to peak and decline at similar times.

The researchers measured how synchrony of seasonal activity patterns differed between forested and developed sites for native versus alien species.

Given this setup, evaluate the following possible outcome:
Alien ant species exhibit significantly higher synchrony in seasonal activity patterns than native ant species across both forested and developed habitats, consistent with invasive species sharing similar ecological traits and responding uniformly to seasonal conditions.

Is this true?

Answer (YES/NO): NO